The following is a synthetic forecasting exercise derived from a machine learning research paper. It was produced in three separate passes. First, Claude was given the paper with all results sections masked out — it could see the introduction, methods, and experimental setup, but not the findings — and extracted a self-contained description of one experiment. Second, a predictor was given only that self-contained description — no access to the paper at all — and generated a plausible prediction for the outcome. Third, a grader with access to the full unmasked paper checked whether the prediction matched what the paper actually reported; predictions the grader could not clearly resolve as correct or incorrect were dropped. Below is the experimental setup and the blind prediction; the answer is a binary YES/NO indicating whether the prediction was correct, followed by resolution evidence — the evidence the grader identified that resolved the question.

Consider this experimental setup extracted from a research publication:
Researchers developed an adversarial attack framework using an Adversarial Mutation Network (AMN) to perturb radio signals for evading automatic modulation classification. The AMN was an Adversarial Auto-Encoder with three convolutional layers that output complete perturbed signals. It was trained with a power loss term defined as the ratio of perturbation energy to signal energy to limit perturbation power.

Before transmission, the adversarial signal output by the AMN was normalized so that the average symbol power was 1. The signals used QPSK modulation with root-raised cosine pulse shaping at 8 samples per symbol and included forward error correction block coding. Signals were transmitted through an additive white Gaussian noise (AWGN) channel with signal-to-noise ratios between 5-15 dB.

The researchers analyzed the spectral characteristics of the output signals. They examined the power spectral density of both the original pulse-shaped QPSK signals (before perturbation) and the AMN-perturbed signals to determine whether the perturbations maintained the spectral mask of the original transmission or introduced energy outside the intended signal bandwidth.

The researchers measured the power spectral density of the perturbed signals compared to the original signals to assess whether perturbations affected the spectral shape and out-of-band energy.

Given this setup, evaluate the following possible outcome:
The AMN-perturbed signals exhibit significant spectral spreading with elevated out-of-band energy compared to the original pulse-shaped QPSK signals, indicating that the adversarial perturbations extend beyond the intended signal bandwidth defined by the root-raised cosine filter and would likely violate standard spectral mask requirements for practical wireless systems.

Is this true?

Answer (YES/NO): NO